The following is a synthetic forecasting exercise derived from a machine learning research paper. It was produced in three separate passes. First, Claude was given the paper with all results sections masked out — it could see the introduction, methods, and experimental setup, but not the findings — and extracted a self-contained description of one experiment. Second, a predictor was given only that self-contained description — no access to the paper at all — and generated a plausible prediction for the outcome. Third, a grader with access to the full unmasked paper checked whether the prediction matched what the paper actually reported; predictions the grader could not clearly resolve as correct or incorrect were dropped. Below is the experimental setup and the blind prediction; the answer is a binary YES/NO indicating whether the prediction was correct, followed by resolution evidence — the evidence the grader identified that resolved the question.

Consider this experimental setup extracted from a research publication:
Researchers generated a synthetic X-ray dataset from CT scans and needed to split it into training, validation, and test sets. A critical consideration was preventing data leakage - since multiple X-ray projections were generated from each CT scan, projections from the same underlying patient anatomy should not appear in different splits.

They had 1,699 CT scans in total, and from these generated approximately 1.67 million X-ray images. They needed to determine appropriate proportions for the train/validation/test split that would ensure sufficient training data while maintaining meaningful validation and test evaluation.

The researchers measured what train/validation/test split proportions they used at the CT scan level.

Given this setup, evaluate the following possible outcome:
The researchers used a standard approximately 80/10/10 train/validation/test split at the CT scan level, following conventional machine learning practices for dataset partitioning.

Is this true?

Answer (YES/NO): NO